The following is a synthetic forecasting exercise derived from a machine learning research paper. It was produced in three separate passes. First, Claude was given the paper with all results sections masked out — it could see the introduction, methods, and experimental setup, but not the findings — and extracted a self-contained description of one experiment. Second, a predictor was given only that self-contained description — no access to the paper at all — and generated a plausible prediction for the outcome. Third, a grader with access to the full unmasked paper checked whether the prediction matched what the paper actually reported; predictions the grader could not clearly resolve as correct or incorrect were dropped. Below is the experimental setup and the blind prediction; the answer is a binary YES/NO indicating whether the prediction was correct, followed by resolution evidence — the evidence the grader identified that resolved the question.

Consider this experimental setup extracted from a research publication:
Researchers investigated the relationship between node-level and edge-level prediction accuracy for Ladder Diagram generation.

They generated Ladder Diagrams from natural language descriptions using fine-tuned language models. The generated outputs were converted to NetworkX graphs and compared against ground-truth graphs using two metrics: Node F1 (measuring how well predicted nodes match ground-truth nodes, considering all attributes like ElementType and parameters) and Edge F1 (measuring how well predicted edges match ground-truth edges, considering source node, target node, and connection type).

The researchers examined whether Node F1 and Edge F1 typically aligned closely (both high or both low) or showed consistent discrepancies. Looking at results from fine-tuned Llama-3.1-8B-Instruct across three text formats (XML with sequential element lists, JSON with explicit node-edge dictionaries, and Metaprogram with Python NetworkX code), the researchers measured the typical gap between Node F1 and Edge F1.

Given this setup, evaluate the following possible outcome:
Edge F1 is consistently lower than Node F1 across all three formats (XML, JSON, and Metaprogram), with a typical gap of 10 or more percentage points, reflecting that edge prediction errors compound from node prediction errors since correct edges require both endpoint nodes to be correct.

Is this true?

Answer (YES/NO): YES